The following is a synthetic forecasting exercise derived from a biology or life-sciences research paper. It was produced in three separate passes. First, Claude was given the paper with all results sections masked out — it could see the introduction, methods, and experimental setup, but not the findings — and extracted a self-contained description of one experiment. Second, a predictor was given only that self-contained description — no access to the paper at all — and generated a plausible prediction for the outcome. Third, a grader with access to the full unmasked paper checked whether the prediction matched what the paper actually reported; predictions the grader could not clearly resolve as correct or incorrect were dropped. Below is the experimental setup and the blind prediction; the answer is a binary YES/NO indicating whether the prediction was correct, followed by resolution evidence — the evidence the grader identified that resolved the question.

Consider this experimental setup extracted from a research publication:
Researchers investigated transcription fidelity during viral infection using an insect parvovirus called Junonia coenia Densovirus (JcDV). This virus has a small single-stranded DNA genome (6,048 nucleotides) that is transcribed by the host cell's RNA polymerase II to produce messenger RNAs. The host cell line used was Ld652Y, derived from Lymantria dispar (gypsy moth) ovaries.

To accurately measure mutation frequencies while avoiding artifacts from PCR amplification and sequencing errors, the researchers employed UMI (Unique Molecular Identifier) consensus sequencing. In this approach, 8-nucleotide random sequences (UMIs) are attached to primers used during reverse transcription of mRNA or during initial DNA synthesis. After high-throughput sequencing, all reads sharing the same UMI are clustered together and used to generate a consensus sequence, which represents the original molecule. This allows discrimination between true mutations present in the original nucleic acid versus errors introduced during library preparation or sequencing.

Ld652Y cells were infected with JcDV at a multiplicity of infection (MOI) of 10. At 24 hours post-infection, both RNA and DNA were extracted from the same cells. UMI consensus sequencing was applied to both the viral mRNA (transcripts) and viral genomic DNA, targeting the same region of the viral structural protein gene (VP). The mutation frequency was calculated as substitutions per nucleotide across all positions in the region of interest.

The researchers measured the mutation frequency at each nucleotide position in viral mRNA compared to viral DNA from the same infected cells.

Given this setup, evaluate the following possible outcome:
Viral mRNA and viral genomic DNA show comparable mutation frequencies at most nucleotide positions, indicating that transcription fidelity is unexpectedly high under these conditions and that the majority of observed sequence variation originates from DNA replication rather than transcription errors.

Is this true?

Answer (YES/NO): NO